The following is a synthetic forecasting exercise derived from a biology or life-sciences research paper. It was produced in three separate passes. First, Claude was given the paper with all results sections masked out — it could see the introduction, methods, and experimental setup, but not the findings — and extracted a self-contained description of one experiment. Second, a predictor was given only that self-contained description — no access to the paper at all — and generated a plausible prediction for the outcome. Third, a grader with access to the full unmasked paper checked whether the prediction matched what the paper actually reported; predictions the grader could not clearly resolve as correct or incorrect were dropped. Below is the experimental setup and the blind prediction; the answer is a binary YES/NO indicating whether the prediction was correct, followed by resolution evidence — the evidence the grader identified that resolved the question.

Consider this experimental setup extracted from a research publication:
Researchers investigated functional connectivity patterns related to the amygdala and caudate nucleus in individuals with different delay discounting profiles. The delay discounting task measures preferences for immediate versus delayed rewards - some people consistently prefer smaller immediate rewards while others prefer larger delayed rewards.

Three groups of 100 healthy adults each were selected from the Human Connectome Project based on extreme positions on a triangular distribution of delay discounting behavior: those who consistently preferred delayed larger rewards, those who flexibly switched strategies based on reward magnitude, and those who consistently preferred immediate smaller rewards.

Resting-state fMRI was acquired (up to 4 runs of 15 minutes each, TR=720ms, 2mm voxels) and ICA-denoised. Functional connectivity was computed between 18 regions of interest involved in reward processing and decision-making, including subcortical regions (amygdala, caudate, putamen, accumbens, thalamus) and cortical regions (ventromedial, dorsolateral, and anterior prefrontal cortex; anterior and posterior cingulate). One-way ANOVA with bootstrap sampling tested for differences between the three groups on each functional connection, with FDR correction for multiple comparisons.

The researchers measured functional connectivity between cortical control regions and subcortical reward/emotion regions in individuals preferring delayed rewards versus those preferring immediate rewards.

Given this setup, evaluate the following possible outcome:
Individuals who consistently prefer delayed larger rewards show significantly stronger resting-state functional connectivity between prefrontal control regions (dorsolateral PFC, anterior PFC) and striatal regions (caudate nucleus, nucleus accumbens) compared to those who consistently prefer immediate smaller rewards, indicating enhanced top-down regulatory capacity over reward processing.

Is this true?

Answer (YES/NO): NO